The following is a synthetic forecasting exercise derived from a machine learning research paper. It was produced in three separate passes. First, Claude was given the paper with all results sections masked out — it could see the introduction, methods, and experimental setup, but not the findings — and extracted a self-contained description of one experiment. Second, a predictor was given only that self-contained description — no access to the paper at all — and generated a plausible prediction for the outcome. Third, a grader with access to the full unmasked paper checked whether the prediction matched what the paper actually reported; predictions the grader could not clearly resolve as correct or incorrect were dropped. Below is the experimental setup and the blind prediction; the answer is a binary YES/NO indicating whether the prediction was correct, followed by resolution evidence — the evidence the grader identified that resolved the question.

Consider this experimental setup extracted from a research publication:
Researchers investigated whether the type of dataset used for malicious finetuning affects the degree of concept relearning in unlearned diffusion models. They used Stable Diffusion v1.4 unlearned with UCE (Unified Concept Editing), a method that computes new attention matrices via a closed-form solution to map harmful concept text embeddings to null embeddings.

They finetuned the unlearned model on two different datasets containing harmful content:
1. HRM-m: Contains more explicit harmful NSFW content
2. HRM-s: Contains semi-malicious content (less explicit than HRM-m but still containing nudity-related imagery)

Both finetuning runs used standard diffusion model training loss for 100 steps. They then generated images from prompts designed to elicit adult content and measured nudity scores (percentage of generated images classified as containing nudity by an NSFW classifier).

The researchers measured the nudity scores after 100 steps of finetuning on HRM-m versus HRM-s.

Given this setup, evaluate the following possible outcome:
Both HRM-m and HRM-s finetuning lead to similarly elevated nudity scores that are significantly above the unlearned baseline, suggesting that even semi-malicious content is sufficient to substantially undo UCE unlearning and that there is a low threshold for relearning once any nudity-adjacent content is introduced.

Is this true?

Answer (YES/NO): NO